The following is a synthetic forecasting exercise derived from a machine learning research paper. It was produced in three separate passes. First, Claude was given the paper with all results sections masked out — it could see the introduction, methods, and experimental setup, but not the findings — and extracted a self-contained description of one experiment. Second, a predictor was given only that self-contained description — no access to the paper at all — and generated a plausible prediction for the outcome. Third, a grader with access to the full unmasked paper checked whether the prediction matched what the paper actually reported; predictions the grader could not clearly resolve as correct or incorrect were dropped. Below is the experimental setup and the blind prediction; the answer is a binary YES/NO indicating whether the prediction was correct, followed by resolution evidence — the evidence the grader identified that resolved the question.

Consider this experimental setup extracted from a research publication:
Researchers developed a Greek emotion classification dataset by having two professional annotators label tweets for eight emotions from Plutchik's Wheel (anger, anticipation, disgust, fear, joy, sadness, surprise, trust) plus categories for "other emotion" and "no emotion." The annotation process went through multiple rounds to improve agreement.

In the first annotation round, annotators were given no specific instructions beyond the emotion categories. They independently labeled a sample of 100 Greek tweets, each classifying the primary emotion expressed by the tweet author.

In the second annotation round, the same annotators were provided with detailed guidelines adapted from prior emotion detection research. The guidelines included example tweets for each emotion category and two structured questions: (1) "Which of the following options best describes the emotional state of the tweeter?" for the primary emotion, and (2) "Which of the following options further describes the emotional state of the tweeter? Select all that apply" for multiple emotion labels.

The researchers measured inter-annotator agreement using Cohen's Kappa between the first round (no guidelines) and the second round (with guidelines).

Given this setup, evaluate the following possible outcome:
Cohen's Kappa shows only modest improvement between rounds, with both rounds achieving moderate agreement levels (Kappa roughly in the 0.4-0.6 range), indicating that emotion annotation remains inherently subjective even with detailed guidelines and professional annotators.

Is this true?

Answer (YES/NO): NO